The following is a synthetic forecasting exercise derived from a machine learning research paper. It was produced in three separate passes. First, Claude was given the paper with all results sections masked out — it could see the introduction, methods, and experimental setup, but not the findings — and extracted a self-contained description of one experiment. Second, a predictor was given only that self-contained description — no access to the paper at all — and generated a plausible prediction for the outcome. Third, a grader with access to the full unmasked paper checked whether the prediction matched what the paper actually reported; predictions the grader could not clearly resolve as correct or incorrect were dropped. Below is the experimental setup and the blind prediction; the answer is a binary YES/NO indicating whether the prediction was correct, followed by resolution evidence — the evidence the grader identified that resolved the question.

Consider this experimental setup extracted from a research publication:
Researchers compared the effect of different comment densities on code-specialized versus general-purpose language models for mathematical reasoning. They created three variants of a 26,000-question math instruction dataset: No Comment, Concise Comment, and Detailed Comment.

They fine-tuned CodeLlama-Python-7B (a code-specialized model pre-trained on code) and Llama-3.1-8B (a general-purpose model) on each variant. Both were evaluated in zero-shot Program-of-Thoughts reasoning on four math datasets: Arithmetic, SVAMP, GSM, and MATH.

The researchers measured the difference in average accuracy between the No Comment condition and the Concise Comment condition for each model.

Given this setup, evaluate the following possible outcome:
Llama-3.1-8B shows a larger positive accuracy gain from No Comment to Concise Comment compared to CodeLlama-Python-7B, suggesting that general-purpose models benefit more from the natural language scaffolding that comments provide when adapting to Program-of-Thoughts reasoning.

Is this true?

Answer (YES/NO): YES